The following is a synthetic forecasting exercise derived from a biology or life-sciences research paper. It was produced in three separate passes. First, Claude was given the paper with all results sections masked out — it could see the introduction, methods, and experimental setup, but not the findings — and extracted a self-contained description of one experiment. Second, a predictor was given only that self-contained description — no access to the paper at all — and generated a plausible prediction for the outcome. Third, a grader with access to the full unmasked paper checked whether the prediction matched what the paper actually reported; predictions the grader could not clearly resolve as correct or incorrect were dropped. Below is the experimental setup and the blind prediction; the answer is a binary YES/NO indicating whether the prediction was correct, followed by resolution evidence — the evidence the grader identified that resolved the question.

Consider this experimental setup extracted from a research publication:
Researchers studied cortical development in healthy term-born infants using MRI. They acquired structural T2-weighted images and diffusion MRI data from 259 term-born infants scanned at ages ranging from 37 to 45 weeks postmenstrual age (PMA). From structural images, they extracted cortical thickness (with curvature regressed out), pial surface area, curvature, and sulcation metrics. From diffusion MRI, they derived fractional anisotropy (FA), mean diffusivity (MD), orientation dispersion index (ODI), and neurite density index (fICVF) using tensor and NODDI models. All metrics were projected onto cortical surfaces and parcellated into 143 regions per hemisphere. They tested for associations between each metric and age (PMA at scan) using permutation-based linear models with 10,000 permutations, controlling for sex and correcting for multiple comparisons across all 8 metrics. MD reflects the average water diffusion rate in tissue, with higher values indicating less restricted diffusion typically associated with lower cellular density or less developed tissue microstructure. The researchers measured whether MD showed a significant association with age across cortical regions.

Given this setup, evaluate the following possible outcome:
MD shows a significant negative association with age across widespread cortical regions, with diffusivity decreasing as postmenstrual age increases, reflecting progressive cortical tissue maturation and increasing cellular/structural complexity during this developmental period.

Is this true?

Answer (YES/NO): NO